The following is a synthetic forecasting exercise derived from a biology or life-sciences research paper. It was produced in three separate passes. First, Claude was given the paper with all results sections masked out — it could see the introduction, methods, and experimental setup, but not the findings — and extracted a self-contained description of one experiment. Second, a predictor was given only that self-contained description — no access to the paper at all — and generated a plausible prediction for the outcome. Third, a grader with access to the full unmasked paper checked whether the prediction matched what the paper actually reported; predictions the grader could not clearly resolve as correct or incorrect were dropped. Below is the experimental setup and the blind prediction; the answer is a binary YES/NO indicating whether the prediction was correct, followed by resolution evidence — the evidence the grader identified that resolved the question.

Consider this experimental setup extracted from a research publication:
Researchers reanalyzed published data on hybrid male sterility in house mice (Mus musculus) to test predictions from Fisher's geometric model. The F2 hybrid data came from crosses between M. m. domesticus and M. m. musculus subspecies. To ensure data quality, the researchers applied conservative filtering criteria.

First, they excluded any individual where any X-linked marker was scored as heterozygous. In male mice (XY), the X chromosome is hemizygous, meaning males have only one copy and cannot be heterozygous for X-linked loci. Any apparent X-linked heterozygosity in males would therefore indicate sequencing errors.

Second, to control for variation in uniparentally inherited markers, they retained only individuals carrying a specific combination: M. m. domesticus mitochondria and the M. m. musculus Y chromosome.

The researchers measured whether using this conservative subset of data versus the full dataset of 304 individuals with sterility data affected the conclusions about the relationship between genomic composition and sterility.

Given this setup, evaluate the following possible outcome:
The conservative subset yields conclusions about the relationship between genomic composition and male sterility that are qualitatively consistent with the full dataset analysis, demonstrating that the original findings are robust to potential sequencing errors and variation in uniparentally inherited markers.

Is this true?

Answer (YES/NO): YES